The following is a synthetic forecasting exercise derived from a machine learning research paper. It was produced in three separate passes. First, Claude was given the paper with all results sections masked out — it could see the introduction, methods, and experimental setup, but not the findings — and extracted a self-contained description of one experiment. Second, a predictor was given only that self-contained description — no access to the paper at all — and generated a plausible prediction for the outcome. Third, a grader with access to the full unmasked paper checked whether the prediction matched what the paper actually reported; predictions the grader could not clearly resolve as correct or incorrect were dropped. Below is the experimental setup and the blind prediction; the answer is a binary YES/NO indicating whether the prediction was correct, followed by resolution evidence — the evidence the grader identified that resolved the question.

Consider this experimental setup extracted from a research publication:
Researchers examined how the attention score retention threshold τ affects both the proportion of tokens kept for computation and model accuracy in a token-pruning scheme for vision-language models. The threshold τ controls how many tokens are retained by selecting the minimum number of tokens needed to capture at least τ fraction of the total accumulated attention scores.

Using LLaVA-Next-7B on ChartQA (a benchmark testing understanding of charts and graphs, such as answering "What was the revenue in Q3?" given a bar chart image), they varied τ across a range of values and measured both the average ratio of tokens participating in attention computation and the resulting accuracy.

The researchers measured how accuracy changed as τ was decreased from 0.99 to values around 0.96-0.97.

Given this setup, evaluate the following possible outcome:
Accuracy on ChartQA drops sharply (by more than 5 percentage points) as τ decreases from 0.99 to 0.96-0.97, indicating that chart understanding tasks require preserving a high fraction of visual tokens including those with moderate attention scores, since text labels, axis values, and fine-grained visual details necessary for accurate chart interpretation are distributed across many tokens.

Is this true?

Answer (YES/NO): NO